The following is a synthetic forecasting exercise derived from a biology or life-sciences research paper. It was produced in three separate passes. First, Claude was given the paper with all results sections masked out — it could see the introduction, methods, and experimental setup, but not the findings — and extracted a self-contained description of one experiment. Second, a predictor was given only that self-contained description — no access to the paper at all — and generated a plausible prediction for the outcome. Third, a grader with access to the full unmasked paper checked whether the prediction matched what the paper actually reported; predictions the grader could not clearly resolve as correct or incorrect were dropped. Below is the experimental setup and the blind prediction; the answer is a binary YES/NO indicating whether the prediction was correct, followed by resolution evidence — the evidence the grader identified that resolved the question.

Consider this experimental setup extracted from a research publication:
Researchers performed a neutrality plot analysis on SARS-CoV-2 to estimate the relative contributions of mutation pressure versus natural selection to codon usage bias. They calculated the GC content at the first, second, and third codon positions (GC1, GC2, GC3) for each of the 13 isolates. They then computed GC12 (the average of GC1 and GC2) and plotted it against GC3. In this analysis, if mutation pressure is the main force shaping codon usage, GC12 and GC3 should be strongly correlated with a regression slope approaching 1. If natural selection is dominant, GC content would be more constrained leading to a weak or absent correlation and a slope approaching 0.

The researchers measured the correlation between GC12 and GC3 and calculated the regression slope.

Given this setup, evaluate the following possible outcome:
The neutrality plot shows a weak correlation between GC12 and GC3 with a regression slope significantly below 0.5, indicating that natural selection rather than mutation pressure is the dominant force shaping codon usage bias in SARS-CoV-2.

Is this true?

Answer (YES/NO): YES